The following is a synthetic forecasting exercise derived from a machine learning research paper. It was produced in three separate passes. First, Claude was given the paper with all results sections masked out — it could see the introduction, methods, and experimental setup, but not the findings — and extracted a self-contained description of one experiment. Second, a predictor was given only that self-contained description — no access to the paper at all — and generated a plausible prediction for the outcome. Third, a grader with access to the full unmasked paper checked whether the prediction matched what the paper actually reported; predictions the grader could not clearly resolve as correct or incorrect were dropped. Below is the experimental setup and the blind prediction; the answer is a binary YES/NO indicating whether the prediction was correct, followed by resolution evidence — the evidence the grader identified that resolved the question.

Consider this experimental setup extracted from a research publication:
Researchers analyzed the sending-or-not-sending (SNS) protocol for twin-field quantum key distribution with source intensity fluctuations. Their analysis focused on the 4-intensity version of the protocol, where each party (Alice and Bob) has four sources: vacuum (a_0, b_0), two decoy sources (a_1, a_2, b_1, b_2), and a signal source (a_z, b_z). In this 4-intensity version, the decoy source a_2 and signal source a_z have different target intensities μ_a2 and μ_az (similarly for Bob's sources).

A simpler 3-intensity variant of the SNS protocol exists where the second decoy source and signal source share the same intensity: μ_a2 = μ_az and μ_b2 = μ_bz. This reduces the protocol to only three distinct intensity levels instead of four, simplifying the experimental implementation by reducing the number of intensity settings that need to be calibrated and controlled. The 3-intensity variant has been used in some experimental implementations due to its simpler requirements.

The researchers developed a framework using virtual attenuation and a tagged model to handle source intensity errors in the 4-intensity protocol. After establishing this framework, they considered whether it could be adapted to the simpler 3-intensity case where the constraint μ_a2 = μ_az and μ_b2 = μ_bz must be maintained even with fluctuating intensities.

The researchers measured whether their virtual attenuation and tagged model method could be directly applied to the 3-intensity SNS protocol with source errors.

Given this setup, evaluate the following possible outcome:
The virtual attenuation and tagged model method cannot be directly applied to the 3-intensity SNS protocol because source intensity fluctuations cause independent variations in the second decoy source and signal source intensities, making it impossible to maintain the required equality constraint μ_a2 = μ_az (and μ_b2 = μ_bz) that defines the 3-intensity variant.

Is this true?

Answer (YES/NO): NO